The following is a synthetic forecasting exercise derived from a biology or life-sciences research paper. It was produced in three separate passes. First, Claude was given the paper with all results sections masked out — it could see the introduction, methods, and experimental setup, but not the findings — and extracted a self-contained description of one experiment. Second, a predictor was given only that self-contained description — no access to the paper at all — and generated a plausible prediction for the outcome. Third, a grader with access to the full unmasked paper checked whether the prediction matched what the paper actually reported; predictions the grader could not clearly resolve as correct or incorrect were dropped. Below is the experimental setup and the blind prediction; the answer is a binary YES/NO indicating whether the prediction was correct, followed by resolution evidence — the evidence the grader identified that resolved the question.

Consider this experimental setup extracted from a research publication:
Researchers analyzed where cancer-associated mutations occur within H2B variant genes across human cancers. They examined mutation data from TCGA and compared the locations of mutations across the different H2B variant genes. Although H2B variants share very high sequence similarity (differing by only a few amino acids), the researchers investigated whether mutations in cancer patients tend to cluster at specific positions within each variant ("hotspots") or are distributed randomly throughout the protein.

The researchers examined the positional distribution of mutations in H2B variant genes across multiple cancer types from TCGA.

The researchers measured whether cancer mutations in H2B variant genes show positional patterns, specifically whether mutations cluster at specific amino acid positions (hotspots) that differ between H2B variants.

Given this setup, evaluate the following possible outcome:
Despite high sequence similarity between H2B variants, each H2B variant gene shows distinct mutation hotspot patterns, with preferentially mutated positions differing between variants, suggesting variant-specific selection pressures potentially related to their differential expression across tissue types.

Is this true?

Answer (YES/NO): YES